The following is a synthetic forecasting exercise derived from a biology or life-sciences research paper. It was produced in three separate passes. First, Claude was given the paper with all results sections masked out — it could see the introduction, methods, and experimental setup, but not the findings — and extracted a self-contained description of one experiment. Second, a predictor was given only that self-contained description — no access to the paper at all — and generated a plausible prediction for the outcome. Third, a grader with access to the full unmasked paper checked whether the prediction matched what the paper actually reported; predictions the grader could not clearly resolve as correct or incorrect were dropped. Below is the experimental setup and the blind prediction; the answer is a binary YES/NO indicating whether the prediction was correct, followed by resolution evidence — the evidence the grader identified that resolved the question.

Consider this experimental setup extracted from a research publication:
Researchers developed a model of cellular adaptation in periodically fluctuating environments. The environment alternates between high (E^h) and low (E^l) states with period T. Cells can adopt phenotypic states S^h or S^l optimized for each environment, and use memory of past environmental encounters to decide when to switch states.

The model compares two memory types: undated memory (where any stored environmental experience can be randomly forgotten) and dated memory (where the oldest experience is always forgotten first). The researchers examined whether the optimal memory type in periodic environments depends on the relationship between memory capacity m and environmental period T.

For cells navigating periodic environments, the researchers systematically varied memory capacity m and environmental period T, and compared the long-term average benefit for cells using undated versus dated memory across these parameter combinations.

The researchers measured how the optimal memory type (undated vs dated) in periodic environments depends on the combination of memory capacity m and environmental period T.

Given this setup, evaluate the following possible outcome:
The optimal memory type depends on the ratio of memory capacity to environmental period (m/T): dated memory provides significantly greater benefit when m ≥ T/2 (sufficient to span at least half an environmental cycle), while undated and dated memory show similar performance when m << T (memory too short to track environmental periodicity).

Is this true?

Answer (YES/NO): NO